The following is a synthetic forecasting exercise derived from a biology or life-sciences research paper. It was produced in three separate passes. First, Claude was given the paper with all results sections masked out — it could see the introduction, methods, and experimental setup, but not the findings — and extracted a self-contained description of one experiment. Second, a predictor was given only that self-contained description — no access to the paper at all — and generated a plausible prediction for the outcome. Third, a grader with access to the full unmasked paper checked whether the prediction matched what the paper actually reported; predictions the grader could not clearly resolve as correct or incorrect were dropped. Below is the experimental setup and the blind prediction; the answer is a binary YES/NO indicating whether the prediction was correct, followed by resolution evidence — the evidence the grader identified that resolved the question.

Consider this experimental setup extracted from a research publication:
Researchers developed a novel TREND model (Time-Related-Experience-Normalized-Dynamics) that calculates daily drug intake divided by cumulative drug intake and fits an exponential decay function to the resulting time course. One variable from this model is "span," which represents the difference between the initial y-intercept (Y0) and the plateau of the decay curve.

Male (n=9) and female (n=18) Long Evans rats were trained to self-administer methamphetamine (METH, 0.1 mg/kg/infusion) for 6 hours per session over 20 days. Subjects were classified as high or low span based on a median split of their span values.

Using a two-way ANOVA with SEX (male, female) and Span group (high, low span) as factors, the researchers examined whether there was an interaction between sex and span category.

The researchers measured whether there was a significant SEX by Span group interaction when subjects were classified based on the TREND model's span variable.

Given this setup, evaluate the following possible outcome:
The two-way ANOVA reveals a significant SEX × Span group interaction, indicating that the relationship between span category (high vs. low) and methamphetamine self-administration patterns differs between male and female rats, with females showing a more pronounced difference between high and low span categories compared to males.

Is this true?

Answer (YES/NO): YES